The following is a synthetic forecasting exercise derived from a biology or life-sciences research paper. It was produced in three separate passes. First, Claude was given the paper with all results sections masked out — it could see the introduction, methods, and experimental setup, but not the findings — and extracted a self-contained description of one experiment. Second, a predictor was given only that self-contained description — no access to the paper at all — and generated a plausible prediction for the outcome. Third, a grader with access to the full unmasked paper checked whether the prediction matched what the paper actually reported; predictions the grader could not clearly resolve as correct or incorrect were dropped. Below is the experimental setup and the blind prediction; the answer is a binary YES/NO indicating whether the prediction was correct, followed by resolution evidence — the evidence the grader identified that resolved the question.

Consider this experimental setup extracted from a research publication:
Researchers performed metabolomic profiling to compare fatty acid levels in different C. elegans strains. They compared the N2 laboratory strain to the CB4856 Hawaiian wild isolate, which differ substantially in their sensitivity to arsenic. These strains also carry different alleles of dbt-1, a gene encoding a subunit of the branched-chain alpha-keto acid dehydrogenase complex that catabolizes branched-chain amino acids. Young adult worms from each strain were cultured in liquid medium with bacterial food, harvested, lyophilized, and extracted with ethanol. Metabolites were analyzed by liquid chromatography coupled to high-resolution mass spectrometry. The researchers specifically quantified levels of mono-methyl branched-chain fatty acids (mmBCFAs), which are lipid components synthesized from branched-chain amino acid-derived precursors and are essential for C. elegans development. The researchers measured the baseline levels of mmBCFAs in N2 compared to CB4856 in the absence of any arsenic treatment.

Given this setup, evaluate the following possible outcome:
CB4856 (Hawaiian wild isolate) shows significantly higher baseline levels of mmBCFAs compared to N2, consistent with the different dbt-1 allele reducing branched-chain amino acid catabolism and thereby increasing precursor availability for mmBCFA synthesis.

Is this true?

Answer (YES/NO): NO